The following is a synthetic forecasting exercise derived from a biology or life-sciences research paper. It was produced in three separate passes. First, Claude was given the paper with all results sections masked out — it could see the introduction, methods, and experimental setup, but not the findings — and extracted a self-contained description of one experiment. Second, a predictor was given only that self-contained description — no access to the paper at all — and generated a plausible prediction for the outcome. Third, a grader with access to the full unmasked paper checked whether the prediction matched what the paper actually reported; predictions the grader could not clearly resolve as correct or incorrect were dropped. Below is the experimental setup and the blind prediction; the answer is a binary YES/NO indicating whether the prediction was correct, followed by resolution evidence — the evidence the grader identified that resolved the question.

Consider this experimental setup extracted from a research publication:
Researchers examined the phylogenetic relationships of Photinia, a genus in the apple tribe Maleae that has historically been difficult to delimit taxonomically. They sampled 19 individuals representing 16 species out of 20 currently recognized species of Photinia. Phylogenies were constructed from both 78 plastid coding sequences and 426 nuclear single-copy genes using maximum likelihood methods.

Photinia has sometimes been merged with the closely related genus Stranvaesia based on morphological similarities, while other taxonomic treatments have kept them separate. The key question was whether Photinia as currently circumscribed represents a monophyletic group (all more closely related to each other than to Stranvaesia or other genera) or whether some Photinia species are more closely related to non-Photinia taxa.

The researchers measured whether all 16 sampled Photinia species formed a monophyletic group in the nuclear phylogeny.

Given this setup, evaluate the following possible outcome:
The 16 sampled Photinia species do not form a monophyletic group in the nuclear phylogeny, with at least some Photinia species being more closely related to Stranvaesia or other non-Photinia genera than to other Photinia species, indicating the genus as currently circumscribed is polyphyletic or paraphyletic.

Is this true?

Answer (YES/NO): YES